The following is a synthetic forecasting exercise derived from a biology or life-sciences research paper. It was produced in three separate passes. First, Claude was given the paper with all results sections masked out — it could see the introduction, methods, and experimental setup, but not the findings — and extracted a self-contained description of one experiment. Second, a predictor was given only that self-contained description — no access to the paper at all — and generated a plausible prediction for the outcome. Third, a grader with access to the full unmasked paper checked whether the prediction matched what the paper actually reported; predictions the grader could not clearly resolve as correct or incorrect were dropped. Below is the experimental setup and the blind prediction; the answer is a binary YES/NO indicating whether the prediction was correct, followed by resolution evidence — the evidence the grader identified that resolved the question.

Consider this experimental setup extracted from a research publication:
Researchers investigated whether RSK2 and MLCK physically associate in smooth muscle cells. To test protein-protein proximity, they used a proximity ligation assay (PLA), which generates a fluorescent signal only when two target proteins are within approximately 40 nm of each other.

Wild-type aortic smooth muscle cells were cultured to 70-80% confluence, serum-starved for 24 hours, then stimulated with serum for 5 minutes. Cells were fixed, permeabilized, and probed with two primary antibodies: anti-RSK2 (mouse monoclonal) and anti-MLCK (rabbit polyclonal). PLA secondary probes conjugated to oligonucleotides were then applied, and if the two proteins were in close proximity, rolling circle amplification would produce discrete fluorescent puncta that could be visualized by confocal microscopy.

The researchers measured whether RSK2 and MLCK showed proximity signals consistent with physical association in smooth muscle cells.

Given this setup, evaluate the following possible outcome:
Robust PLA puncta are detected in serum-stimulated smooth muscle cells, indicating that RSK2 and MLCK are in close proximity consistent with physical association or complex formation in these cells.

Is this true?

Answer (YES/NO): YES